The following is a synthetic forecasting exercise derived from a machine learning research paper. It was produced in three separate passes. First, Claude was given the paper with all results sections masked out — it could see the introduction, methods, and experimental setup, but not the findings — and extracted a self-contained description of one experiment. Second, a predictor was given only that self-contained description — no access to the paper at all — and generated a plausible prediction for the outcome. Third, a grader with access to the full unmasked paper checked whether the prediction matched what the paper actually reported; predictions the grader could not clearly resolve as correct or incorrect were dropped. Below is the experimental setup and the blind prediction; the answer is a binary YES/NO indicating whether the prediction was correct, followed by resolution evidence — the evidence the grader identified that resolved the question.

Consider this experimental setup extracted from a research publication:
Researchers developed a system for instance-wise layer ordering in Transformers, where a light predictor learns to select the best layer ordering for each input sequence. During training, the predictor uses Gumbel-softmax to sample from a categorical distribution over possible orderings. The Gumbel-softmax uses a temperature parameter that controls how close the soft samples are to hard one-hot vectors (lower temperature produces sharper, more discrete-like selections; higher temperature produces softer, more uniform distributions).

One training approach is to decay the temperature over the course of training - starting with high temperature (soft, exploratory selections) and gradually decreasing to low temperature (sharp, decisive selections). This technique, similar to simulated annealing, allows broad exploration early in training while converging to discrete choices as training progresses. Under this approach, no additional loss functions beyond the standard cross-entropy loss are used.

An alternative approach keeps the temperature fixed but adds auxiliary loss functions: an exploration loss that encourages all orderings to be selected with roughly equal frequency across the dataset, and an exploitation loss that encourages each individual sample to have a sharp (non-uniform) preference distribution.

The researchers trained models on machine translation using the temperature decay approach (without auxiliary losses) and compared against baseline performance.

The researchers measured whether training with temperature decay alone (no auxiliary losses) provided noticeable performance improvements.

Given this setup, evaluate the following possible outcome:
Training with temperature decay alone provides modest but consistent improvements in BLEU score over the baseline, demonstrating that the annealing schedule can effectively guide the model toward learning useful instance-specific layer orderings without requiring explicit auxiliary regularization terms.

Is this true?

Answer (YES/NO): NO